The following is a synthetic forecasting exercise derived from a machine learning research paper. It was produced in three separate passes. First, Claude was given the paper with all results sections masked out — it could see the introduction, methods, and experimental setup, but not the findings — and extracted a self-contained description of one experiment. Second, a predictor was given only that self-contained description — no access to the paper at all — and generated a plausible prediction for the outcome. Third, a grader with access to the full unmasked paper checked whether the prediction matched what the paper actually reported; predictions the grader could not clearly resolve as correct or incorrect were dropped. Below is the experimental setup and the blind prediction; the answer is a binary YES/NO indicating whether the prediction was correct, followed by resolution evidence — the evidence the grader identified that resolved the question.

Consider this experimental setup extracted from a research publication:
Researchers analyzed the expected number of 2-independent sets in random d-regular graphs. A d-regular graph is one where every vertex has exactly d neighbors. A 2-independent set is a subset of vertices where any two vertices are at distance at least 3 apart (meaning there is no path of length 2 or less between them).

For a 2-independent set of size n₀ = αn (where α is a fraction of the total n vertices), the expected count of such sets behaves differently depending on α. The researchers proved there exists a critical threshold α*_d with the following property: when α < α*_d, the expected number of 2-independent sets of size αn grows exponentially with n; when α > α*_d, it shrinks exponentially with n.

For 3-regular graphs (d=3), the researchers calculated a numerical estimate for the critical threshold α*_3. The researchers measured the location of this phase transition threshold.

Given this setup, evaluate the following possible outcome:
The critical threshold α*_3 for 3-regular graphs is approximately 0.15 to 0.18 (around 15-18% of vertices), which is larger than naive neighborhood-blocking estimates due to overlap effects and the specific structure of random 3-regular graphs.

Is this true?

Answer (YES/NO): NO